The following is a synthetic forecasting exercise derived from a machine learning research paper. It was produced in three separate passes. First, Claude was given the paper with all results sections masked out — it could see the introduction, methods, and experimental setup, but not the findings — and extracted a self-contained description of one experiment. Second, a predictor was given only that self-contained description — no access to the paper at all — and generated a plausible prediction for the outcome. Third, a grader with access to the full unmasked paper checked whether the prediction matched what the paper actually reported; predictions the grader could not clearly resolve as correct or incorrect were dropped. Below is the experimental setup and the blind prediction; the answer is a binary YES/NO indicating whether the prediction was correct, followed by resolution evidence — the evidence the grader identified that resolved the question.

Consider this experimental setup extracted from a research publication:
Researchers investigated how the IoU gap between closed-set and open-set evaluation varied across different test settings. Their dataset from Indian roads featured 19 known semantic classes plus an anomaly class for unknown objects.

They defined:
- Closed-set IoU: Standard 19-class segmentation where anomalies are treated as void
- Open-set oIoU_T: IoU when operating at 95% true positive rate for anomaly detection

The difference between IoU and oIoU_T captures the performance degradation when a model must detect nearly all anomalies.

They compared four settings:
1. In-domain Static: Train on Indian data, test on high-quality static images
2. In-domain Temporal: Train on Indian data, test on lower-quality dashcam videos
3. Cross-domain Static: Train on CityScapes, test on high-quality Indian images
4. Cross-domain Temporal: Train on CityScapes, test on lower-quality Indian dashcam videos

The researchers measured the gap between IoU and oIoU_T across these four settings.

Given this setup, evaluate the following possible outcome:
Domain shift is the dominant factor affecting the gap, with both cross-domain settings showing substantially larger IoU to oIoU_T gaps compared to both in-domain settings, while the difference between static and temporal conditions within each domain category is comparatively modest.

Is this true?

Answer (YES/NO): NO